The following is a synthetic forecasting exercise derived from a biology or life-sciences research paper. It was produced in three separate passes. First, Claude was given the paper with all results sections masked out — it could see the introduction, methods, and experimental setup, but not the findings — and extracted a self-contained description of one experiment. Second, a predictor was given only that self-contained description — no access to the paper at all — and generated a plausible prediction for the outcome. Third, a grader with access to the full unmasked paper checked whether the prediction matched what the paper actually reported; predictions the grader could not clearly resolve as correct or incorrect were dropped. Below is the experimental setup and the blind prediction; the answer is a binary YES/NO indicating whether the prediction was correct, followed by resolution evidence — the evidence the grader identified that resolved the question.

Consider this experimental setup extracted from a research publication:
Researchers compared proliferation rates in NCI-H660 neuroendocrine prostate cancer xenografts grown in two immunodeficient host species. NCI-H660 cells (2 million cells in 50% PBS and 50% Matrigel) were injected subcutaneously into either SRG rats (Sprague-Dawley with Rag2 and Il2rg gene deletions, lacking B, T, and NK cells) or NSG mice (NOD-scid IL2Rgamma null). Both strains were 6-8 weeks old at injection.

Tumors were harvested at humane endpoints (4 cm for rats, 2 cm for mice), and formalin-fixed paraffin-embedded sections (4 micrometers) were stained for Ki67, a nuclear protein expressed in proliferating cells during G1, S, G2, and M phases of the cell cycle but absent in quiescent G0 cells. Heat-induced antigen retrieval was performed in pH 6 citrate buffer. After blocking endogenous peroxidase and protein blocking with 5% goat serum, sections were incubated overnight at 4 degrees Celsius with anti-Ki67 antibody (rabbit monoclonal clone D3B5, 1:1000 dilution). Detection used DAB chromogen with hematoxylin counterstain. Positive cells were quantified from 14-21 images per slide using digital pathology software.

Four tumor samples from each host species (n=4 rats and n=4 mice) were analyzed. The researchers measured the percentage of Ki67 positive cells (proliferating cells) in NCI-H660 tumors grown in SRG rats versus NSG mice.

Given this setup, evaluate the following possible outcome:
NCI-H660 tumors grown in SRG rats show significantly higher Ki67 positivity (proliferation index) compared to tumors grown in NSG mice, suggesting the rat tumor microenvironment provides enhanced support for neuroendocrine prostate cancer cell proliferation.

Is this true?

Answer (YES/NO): NO